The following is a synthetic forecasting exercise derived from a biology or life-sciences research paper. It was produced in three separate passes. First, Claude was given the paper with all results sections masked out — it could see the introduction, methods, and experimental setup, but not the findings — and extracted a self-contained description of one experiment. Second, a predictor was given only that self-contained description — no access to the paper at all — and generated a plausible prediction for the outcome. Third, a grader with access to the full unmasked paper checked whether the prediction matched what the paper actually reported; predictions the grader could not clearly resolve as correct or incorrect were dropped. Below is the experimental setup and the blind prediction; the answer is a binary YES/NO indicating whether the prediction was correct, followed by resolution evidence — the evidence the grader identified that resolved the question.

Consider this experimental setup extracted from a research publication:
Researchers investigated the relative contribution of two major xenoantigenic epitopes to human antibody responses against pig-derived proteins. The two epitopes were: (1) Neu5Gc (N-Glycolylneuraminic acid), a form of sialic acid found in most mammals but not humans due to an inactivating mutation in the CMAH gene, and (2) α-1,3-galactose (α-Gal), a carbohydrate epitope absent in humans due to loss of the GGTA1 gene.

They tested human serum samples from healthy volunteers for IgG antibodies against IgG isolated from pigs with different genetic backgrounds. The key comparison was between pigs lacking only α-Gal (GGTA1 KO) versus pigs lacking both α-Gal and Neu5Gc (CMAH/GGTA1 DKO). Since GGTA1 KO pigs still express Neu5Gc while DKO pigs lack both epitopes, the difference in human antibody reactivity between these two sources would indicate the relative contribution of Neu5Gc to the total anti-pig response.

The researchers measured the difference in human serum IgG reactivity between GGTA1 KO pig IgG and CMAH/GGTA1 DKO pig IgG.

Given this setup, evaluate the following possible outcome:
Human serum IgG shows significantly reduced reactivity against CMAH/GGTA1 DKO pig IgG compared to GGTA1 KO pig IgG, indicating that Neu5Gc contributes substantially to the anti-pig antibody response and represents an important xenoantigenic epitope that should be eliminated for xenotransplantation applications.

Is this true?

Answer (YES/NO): YES